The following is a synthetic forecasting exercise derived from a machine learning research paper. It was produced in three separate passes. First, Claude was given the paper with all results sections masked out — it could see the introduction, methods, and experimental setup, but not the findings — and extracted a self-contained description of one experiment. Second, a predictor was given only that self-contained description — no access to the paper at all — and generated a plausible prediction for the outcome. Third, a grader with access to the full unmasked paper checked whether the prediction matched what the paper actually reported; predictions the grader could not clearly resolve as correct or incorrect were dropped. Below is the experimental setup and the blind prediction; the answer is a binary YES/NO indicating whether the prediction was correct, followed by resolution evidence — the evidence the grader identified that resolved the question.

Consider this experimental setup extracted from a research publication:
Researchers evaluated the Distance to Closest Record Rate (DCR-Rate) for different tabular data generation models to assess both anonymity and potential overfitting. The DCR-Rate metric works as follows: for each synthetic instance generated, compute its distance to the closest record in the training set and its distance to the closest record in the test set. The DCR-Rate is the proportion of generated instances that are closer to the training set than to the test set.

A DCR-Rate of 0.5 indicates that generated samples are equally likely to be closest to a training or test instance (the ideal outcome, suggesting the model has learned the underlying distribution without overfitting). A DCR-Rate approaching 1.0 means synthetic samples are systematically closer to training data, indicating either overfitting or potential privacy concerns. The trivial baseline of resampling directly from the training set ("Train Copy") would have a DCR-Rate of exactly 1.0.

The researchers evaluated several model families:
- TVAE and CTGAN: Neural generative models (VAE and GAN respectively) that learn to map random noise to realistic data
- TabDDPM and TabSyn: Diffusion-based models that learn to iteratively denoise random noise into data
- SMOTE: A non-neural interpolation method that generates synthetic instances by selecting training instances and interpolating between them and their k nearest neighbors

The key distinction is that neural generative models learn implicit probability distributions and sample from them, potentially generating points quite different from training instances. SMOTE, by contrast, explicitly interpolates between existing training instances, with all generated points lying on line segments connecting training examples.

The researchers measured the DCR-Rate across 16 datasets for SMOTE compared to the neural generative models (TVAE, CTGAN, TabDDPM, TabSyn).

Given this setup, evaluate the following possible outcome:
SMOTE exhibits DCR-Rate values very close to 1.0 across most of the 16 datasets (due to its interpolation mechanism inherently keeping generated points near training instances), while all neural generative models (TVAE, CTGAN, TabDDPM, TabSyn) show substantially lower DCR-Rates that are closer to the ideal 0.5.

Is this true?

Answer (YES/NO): YES